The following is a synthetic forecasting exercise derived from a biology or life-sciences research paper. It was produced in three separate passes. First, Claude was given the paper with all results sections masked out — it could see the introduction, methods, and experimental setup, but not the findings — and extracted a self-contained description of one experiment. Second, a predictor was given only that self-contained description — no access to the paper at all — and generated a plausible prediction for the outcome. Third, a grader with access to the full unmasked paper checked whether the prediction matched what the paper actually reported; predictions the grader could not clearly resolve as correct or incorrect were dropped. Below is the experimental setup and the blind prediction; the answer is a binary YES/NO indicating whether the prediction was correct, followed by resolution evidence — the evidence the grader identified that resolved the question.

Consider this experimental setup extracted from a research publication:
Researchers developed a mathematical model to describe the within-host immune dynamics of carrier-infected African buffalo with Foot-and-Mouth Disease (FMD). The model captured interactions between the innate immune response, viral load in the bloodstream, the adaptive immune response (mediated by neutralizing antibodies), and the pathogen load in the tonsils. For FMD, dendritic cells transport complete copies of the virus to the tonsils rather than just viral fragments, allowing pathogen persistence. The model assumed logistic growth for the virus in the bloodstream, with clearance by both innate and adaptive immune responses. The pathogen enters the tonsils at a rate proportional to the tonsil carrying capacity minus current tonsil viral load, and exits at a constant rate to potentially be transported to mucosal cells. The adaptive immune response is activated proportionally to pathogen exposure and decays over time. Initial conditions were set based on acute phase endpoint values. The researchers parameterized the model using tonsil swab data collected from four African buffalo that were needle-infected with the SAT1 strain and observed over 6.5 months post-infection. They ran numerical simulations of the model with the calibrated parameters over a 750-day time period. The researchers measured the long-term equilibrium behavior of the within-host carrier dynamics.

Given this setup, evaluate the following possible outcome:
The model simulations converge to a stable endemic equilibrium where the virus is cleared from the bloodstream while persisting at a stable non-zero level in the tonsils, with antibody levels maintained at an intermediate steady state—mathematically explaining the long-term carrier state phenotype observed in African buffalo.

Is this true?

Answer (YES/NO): NO